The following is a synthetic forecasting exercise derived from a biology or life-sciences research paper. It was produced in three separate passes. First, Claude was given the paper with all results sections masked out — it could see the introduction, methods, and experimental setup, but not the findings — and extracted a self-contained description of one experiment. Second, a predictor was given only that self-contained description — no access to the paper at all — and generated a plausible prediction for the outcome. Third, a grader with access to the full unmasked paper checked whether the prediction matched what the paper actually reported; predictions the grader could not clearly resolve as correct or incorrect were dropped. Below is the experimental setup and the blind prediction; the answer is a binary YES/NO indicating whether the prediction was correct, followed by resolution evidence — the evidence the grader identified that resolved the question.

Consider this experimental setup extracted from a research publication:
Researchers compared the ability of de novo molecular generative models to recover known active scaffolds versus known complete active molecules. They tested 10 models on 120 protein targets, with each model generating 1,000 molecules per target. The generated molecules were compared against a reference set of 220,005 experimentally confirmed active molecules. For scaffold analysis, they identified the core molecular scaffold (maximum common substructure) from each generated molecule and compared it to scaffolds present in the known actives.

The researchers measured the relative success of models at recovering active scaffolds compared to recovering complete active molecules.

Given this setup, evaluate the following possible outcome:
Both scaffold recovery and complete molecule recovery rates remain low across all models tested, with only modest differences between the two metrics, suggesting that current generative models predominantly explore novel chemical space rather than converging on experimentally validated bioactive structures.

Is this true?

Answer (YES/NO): NO